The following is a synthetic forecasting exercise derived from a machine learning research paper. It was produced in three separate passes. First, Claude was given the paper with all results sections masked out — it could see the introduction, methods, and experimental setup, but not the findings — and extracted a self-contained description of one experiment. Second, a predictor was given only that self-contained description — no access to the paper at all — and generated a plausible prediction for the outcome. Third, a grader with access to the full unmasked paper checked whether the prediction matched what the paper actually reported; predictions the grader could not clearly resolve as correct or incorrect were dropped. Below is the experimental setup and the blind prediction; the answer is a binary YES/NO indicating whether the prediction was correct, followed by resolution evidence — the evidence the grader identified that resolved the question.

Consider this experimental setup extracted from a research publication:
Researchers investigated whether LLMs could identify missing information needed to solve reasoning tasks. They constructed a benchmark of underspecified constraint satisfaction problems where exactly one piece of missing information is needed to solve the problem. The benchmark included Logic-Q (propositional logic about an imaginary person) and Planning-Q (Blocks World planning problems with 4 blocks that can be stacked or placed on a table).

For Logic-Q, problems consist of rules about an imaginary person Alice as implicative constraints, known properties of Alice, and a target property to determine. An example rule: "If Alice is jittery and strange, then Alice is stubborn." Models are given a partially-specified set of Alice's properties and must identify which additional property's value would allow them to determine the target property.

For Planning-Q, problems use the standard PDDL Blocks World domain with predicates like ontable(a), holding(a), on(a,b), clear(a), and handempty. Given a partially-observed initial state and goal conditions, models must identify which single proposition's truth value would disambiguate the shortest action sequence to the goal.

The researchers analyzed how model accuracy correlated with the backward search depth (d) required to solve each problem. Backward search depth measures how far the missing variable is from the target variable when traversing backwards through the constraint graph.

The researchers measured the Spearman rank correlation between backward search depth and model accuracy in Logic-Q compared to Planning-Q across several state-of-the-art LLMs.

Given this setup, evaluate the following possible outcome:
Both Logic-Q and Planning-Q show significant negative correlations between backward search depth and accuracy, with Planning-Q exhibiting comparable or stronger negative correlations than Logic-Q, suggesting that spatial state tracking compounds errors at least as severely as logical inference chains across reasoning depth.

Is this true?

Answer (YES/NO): NO